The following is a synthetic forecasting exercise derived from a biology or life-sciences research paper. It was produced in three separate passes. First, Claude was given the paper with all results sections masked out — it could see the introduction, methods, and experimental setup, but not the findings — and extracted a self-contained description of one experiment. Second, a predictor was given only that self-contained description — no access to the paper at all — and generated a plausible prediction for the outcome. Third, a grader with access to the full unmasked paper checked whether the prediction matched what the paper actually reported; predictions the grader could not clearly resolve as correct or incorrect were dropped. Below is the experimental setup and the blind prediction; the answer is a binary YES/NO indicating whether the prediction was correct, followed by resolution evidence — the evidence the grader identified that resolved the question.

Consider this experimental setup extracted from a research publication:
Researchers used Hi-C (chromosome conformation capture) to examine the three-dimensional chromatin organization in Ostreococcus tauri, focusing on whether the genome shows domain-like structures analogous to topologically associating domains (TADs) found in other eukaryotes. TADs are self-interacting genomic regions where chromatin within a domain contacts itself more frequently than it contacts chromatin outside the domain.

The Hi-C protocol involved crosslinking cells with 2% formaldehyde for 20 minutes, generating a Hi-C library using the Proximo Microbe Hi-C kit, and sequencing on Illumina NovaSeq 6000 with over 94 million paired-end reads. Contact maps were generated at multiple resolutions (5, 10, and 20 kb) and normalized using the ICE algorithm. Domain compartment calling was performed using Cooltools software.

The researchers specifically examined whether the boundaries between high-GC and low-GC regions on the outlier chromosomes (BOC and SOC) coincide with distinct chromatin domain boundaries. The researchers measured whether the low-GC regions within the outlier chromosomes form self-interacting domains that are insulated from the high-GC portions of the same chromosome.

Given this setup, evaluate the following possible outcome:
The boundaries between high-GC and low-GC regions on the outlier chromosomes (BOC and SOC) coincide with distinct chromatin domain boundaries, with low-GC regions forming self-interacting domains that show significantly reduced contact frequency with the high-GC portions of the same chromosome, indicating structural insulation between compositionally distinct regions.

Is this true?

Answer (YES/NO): YES